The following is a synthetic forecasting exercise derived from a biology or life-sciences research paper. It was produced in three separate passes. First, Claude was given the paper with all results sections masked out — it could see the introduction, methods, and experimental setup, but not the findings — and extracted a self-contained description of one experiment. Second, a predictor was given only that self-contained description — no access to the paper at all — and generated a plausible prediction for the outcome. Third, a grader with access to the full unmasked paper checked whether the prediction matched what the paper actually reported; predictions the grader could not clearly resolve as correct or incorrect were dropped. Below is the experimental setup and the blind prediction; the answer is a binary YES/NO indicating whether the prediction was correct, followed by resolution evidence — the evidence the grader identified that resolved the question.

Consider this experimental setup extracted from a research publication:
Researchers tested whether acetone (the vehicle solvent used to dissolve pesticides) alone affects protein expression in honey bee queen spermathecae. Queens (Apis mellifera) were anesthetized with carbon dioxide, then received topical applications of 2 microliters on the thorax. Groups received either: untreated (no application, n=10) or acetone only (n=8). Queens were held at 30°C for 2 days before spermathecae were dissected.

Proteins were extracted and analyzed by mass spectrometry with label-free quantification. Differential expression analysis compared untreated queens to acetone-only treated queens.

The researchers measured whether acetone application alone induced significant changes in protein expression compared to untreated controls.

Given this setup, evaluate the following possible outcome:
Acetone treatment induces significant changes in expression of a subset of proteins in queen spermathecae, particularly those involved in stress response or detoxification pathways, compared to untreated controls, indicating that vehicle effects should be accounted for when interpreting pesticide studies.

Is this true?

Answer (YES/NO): NO